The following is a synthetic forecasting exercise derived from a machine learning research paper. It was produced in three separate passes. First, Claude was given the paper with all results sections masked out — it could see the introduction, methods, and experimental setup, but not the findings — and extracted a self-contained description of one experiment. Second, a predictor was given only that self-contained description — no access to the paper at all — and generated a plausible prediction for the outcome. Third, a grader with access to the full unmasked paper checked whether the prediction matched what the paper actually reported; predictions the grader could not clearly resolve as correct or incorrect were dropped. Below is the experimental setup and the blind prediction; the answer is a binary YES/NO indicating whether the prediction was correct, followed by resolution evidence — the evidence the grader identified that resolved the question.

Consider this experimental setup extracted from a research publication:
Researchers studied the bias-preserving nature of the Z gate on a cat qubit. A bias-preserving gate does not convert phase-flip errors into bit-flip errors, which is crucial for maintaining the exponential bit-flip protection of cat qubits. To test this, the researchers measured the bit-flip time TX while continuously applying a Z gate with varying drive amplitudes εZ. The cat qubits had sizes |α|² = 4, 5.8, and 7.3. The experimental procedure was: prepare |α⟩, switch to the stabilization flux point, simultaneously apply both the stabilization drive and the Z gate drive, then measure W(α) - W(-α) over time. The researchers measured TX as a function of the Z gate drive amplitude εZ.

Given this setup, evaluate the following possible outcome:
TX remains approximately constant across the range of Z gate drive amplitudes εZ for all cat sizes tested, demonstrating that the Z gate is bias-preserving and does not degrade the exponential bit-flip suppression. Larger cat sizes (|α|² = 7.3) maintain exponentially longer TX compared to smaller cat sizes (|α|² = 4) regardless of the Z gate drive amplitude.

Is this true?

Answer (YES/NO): NO